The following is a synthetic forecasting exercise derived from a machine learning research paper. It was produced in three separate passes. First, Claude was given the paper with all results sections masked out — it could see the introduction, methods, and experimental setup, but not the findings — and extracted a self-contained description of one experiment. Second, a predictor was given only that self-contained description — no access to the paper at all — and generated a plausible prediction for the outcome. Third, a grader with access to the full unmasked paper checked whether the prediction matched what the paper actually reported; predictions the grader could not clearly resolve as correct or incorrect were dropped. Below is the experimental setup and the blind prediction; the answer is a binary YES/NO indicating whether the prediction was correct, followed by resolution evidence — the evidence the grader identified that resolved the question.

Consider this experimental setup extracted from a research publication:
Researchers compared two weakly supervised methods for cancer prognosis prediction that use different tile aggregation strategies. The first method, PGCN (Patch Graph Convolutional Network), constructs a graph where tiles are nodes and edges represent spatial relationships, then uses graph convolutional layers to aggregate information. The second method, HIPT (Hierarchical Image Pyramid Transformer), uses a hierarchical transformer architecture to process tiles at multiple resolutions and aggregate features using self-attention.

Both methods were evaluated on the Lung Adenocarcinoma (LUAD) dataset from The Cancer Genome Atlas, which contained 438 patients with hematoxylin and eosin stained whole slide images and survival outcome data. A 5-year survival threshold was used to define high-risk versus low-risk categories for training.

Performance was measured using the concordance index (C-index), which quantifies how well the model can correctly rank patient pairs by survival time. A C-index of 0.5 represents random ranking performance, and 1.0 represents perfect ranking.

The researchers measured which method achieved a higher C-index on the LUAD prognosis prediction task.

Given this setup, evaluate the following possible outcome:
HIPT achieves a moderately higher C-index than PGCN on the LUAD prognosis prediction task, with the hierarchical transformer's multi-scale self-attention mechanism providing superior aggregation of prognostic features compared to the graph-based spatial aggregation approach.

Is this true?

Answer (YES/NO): YES